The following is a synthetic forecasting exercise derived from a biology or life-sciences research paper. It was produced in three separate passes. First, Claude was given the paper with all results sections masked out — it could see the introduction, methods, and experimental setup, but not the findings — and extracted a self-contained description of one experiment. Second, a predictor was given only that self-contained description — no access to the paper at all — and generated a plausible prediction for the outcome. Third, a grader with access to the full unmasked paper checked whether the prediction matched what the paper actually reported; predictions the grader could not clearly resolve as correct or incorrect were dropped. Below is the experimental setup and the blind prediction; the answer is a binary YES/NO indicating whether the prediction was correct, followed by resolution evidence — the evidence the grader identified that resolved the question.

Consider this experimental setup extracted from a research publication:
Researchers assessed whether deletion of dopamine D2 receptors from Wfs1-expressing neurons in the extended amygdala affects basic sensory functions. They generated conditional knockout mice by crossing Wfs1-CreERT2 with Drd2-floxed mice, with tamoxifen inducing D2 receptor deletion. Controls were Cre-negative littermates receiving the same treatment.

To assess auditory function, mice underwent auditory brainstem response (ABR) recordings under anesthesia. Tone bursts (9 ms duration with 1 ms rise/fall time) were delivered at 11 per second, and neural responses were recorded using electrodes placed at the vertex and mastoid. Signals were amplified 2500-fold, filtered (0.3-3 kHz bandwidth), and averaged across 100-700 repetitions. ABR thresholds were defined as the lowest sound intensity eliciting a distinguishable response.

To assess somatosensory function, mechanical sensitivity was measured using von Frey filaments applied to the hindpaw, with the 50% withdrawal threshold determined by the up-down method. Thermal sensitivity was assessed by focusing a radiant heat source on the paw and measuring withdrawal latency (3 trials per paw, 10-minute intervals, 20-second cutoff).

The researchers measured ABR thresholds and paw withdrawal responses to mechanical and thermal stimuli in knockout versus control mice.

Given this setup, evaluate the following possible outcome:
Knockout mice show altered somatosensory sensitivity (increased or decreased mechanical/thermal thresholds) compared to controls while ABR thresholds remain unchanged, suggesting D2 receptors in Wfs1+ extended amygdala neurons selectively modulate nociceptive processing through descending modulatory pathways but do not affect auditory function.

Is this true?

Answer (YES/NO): NO